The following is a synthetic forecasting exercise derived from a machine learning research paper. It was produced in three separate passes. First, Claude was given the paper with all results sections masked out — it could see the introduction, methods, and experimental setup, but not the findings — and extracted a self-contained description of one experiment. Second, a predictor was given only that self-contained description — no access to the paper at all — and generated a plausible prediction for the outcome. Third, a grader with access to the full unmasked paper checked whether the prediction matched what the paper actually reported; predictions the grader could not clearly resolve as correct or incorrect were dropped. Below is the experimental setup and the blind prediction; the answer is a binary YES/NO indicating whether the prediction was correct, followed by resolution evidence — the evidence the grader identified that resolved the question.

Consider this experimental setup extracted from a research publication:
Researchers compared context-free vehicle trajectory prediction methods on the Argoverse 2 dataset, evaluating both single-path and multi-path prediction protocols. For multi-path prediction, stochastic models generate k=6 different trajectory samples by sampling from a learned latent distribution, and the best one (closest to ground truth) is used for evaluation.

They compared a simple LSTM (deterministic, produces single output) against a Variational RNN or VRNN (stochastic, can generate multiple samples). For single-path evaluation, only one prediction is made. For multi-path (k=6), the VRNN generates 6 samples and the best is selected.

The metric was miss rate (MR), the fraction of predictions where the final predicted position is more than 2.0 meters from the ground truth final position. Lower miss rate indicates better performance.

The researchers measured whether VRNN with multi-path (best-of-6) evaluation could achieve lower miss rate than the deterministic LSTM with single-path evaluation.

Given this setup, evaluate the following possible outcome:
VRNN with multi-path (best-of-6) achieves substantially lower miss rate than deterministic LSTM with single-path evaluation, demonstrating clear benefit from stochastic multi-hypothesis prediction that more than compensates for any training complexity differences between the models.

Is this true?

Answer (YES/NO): NO